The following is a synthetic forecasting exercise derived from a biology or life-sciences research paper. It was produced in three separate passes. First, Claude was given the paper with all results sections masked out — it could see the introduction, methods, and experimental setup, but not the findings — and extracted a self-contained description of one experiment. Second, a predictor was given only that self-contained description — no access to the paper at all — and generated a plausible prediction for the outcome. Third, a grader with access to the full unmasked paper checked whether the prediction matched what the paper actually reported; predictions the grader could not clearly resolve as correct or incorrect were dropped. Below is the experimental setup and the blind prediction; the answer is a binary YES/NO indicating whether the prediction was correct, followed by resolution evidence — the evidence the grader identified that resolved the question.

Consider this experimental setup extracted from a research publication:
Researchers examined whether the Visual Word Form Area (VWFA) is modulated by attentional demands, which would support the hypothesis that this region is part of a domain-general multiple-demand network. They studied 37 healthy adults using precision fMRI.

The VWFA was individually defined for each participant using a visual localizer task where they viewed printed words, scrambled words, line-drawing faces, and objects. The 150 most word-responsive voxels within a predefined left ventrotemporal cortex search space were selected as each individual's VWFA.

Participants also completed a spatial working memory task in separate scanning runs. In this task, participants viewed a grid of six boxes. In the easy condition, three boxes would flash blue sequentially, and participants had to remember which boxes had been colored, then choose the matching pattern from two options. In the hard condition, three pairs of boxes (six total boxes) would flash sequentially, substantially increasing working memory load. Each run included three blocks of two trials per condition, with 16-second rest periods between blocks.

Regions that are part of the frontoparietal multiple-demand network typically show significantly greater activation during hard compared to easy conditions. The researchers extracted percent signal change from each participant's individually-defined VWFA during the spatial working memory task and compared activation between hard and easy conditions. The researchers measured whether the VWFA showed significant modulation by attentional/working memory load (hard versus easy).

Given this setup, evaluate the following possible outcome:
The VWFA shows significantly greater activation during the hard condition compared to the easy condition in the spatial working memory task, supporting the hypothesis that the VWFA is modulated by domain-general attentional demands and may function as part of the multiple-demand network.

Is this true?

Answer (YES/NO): NO